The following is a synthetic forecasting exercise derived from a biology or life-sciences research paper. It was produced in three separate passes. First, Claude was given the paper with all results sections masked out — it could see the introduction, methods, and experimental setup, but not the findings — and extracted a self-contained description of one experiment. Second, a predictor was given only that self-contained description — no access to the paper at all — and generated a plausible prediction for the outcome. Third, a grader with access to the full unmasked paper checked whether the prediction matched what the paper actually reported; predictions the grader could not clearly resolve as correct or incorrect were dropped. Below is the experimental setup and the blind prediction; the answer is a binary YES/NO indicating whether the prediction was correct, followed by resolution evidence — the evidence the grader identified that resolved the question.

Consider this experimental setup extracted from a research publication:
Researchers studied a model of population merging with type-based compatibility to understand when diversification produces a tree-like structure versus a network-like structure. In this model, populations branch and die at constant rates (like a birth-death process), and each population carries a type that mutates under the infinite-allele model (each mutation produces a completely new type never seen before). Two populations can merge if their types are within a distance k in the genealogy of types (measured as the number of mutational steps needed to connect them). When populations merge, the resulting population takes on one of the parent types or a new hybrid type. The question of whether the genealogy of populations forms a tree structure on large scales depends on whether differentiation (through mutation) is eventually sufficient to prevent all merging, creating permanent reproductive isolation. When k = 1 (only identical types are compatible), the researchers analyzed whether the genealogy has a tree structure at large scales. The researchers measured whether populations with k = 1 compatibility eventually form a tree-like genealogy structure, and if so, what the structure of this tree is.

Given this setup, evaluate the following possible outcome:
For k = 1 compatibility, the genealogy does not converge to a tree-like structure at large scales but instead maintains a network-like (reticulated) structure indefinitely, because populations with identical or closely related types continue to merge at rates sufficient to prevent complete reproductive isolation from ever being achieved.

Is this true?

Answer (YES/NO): NO